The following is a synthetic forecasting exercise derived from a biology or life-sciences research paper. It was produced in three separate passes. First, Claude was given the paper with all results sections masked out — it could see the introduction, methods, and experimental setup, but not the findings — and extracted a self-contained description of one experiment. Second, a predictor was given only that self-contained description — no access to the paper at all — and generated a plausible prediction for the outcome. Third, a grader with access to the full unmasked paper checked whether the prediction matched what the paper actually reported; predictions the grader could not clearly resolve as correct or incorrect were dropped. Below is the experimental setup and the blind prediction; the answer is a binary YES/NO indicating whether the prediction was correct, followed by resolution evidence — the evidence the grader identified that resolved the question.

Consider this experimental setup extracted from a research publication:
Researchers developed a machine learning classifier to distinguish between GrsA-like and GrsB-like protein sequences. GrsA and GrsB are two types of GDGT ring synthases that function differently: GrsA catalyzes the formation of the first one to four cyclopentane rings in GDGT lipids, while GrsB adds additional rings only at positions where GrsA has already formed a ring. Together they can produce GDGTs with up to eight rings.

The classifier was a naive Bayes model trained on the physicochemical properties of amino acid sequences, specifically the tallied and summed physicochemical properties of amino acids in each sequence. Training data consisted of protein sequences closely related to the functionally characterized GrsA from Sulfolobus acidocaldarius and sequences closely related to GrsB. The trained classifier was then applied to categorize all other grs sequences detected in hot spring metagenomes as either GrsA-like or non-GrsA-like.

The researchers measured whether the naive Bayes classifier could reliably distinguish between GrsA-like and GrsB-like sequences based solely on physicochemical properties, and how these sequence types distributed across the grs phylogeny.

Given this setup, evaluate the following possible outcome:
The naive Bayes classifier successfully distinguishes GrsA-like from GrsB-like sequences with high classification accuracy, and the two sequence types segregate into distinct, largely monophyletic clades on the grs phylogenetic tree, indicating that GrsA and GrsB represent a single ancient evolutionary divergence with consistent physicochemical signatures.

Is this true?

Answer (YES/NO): NO